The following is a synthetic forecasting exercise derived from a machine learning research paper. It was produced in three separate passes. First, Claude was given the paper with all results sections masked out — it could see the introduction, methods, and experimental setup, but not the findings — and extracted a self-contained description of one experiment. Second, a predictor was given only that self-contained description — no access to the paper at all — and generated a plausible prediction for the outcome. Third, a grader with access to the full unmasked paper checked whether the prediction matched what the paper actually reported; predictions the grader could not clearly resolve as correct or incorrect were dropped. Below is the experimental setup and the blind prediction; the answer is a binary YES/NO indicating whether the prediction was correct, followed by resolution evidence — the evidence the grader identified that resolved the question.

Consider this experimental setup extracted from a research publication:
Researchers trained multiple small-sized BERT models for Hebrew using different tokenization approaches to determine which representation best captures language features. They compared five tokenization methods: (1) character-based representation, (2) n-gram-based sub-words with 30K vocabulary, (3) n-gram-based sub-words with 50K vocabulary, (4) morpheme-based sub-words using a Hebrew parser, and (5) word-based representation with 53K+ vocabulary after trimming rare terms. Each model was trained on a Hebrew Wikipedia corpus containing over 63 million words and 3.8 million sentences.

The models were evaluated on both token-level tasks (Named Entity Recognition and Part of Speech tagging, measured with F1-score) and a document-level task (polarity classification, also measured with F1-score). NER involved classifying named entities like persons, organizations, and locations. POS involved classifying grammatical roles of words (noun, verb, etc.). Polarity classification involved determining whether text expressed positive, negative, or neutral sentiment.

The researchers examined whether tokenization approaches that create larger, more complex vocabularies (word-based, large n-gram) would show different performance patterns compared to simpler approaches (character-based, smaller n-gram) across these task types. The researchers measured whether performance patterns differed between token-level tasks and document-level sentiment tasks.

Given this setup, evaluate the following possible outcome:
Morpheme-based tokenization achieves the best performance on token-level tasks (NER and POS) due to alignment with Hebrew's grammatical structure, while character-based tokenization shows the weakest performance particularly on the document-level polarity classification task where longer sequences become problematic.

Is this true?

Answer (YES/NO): NO